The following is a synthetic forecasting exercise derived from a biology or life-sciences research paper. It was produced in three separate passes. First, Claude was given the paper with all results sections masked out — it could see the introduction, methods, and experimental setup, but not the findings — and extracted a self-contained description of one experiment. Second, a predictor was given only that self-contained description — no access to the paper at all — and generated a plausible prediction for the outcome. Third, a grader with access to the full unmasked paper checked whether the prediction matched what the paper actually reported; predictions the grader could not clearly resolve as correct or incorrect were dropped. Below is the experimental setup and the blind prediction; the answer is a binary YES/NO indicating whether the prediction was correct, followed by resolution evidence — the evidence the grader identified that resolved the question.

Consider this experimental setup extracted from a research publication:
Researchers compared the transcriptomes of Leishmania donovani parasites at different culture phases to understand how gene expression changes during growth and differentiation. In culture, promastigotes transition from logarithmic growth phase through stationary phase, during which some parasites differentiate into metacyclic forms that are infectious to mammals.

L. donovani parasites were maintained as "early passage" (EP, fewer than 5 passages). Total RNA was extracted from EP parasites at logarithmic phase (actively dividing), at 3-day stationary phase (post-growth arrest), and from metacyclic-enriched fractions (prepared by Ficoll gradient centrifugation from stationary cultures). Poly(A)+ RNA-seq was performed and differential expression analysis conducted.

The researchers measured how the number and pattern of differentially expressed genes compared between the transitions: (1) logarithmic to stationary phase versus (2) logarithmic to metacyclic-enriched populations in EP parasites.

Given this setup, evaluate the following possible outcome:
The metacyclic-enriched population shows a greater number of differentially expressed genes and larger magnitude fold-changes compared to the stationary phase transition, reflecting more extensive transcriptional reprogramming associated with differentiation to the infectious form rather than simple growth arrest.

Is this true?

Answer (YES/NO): NO